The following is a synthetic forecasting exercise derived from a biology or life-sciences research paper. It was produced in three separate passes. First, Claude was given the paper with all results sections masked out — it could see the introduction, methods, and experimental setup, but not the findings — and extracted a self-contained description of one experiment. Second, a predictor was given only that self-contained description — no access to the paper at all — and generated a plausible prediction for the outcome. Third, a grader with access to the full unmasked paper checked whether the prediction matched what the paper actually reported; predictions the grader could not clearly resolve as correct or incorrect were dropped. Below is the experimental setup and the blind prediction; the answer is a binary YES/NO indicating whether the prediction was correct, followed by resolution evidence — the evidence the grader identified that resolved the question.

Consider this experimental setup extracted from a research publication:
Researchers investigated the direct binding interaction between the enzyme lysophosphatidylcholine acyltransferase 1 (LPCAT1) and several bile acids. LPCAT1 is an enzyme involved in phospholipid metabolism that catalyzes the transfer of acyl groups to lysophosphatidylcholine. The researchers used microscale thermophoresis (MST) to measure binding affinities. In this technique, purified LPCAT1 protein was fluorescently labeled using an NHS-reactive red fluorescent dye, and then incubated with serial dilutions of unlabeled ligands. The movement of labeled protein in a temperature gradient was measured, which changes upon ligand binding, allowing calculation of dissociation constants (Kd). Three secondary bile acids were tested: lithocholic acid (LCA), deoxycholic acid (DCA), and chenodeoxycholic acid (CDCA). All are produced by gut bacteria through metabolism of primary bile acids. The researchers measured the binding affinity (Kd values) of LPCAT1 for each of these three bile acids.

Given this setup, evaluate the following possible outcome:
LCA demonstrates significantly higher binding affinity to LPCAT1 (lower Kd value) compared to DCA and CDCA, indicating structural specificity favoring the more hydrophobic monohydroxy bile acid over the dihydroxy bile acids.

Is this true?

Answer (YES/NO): YES